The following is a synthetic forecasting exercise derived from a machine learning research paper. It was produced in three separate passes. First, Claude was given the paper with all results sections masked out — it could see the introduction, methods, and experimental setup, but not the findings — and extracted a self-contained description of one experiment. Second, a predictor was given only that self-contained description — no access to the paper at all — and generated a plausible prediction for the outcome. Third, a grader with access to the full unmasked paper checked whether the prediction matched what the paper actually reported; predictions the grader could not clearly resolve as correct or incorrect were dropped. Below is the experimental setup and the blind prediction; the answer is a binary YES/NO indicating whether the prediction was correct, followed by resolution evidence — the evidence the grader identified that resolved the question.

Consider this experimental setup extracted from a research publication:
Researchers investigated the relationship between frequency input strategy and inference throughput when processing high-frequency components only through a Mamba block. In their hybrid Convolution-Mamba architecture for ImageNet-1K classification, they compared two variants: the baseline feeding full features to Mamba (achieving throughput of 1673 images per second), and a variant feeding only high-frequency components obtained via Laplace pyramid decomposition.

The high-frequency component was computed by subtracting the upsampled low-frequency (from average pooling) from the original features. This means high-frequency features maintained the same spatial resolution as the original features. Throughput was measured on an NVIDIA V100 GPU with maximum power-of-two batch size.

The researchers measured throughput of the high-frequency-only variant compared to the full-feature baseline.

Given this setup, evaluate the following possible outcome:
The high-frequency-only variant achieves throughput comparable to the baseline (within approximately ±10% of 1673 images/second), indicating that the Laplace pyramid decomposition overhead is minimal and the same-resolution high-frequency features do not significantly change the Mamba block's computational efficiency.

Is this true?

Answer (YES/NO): NO